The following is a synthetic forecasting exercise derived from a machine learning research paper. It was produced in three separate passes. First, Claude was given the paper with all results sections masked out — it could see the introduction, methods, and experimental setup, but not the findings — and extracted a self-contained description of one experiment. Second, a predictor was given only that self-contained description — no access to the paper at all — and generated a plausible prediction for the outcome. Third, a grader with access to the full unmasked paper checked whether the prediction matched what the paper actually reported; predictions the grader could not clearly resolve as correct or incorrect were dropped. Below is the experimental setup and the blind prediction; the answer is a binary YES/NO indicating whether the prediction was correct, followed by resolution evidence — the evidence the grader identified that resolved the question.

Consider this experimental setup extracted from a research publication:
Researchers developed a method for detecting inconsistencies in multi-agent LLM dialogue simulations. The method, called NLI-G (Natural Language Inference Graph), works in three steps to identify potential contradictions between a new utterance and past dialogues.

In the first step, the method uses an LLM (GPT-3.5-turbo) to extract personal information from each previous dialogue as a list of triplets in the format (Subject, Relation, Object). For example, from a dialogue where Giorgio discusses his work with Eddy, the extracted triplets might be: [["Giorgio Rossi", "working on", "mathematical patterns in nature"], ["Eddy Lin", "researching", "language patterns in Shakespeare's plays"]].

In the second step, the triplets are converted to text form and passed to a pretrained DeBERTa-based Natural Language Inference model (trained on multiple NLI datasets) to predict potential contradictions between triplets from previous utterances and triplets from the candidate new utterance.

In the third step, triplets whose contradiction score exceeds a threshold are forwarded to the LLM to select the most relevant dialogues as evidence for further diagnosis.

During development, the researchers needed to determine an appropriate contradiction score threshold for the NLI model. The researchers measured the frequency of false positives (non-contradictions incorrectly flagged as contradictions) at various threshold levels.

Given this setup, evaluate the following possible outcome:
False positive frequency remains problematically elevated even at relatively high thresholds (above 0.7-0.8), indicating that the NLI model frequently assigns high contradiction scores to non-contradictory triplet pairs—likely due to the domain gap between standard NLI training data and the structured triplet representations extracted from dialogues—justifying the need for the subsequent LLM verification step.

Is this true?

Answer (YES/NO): YES